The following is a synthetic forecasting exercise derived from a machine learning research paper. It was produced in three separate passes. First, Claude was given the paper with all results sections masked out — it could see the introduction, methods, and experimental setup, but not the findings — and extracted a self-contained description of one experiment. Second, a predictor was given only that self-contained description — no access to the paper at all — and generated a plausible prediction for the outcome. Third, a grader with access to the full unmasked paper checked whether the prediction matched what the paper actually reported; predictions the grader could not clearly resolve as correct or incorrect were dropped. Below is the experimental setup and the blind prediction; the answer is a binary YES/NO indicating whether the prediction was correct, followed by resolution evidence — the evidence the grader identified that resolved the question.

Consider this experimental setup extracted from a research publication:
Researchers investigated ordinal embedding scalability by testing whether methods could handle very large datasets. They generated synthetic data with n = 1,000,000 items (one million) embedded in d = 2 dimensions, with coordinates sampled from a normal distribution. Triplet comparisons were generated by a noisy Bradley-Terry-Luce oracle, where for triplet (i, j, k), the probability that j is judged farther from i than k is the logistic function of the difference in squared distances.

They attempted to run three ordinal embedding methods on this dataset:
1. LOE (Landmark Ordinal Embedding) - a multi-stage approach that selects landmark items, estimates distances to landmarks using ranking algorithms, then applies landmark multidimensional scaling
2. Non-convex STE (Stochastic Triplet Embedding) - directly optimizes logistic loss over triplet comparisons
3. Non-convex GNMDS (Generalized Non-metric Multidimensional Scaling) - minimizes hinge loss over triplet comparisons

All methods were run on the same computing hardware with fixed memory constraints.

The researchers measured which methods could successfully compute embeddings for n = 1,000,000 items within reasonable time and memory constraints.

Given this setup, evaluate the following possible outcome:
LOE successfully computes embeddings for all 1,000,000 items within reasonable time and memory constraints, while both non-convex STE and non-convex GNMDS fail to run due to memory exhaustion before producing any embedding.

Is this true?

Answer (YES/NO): YES